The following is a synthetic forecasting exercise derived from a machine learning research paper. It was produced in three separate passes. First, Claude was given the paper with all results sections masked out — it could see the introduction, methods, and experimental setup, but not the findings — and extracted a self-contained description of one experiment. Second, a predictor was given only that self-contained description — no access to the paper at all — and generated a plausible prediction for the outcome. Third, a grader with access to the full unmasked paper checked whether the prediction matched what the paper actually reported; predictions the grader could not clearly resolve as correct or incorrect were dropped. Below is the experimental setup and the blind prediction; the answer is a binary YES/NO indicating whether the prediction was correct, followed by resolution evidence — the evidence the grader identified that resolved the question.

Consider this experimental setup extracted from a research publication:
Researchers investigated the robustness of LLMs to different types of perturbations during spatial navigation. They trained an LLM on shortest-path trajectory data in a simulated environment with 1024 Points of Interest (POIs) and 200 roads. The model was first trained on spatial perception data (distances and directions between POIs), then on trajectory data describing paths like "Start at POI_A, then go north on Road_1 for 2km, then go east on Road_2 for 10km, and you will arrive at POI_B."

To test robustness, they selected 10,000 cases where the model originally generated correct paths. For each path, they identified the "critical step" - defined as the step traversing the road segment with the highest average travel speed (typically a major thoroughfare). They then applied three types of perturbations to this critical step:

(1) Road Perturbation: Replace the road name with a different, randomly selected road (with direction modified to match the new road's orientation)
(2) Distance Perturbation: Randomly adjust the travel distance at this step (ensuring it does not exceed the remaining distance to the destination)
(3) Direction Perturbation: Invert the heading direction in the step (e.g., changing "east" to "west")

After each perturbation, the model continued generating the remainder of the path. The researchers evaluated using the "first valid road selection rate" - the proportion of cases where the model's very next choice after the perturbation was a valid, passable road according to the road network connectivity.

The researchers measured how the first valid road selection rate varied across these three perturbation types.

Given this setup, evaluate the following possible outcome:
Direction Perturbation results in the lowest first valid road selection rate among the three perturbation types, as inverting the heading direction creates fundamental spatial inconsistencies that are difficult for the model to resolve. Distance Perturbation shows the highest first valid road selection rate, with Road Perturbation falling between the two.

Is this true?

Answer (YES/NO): YES